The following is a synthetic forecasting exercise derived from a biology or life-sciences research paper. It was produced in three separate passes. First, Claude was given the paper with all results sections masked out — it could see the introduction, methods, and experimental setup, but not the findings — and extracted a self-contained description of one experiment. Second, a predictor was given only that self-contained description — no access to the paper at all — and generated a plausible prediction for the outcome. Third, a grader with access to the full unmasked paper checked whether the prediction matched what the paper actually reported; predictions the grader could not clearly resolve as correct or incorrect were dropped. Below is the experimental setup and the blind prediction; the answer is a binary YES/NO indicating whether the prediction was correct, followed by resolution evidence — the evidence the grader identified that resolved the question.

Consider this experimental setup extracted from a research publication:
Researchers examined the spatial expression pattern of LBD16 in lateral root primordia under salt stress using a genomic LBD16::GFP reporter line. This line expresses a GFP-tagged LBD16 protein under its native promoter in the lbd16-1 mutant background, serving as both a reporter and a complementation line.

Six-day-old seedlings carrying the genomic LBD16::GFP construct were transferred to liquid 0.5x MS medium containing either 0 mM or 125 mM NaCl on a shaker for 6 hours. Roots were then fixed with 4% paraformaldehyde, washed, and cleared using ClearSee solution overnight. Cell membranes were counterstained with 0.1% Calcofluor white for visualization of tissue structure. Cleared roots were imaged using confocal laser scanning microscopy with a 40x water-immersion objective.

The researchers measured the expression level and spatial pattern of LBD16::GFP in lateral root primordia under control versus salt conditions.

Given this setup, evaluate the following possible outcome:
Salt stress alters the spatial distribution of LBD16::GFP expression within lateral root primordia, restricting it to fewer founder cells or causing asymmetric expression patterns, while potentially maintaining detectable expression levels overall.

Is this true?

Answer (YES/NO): NO